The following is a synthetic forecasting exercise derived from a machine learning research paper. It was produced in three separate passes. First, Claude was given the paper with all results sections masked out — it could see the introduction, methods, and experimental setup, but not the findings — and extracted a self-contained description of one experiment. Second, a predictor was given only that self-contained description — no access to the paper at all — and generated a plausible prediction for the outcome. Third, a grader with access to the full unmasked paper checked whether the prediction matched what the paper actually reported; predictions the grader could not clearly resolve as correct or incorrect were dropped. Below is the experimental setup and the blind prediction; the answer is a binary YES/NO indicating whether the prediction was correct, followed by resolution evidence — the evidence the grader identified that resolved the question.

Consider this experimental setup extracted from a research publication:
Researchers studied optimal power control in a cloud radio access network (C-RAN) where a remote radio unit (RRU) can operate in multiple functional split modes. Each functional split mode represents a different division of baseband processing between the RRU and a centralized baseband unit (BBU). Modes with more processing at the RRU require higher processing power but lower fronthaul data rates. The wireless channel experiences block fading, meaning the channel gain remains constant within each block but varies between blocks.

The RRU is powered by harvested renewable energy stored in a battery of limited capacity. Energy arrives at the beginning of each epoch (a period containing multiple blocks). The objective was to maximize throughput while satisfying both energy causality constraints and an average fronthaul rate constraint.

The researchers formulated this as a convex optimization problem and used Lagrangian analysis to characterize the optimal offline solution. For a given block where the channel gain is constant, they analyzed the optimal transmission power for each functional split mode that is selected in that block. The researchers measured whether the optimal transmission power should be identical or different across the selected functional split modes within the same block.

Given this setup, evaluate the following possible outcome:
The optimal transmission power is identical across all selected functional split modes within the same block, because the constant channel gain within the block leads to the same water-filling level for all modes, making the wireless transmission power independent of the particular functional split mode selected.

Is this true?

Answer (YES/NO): YES